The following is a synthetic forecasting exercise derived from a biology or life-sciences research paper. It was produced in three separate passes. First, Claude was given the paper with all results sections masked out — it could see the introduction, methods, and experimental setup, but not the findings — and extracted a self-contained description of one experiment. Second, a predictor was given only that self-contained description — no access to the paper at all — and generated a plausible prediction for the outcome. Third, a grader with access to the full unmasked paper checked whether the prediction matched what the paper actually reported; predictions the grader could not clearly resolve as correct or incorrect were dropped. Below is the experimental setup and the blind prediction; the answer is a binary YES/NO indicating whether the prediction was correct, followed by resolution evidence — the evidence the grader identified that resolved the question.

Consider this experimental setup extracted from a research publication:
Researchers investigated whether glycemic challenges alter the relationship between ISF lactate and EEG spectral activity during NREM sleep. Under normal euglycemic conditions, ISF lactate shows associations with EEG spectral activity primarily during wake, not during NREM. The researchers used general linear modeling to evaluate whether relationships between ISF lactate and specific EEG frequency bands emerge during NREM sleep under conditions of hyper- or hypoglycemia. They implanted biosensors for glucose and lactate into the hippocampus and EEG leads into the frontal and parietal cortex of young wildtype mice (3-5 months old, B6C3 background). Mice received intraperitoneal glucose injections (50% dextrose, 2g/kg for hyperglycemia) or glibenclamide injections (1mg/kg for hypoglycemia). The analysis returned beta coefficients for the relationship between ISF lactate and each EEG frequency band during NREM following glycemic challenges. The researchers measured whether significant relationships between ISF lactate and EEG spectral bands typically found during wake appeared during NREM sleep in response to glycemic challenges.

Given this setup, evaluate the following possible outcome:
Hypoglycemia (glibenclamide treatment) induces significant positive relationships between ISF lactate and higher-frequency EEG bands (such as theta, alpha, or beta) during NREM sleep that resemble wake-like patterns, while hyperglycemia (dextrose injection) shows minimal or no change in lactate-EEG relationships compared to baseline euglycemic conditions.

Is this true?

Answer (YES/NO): NO